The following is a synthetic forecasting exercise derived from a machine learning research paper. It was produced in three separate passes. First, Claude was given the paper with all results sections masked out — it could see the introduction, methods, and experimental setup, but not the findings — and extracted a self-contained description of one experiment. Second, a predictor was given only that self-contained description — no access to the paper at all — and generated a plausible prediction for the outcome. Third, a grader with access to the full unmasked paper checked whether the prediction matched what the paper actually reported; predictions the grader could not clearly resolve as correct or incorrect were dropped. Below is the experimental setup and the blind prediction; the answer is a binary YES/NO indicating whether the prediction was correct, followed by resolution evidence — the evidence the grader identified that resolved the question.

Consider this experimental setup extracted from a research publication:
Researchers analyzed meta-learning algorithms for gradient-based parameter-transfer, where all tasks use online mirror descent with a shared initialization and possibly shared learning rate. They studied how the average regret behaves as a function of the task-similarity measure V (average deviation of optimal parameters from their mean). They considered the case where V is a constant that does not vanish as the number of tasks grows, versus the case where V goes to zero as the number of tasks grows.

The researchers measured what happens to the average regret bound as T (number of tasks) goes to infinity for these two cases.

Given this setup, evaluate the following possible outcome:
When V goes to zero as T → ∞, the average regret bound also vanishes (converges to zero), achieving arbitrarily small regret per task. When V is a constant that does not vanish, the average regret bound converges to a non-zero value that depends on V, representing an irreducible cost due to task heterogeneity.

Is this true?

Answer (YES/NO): YES